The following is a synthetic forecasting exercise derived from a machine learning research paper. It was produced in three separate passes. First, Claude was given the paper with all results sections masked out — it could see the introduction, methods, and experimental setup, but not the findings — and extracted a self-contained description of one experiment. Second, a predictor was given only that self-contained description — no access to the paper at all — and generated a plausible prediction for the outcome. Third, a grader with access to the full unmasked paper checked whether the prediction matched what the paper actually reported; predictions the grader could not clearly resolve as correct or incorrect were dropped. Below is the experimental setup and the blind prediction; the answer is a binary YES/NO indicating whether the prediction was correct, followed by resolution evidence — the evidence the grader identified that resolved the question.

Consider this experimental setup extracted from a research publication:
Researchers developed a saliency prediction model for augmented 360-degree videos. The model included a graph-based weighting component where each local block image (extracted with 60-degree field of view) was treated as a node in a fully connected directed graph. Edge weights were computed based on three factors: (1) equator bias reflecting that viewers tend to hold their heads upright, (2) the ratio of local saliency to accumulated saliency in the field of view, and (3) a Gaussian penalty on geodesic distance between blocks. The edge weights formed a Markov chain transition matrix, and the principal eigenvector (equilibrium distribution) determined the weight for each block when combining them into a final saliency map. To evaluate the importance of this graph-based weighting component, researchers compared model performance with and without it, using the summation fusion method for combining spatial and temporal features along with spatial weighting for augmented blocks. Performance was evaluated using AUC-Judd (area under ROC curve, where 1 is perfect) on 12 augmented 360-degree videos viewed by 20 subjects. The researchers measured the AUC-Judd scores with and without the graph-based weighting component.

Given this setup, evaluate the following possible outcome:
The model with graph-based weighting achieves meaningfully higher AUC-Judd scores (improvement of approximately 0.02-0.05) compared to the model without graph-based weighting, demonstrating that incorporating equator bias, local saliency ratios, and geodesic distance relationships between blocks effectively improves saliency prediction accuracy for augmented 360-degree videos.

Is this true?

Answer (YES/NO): NO